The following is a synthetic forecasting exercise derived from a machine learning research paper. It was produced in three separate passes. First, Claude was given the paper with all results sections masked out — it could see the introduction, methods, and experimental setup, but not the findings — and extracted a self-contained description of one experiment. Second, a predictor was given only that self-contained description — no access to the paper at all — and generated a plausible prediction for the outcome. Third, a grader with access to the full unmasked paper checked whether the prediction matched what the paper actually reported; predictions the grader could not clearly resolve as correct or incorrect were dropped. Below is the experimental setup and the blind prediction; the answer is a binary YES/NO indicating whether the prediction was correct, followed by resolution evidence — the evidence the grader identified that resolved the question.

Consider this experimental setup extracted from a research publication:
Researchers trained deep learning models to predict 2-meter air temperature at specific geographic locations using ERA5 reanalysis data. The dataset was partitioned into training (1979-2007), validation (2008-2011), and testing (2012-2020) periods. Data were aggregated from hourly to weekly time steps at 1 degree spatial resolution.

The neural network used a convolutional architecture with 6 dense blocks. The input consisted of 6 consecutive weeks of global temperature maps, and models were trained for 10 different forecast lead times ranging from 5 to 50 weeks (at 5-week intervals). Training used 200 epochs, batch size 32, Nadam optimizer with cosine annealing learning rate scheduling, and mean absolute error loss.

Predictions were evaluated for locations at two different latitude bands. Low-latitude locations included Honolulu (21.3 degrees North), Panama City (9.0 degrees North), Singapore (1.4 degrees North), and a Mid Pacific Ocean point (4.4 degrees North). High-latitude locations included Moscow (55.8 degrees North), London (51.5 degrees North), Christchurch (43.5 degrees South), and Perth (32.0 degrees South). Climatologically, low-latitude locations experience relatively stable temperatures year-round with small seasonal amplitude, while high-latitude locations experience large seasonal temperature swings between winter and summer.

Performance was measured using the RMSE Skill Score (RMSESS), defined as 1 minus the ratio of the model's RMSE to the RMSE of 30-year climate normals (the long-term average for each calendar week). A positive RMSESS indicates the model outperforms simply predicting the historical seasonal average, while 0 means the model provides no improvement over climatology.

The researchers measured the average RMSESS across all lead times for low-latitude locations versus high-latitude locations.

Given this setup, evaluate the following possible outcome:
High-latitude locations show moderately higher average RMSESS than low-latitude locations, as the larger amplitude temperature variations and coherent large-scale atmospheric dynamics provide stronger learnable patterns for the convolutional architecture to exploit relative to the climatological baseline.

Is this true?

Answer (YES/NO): NO